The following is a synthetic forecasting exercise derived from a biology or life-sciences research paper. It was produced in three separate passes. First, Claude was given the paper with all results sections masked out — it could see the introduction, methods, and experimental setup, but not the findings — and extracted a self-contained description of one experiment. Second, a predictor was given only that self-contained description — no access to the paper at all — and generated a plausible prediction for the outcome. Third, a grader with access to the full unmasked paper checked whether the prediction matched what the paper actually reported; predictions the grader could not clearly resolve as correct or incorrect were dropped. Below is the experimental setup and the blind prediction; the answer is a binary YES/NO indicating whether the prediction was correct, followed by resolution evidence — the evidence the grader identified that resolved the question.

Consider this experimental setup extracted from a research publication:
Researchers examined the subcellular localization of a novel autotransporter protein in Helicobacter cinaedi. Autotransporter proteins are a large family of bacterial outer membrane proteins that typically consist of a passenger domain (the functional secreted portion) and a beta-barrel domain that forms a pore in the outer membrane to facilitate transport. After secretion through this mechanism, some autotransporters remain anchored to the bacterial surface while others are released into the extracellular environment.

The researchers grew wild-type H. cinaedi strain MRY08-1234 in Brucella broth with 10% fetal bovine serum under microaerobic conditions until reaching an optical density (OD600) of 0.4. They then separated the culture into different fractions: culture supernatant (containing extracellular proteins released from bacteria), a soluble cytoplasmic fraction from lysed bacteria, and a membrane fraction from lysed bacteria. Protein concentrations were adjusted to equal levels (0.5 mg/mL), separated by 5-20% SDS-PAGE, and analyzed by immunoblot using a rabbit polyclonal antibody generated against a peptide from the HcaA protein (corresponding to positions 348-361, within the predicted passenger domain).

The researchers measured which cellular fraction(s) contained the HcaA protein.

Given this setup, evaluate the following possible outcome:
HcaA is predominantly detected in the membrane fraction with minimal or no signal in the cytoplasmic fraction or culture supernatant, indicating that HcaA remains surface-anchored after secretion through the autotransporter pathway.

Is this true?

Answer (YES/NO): YES